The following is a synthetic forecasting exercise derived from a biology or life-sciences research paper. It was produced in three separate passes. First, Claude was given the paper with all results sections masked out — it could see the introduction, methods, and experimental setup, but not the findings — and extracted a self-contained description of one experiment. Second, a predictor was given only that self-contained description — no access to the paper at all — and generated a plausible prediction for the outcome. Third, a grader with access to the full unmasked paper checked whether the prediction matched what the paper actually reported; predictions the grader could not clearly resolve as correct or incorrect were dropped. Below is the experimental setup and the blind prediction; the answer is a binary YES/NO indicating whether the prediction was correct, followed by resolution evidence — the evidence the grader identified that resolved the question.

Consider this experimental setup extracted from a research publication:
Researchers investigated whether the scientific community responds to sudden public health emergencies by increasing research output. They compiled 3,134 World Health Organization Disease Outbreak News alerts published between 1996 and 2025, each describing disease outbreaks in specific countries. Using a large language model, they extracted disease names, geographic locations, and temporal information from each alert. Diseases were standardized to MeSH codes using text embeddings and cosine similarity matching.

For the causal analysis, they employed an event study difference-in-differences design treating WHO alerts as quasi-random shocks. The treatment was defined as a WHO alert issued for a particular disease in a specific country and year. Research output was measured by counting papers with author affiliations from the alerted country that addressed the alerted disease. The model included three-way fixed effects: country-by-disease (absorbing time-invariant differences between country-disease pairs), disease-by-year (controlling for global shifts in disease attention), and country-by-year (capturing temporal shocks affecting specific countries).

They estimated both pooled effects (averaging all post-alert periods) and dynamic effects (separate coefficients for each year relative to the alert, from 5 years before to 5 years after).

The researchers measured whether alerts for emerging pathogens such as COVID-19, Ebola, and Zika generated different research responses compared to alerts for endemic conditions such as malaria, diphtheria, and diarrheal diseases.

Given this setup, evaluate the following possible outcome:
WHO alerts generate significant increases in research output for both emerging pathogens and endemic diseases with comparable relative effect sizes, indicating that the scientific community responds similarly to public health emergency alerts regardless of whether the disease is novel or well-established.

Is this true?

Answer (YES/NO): NO